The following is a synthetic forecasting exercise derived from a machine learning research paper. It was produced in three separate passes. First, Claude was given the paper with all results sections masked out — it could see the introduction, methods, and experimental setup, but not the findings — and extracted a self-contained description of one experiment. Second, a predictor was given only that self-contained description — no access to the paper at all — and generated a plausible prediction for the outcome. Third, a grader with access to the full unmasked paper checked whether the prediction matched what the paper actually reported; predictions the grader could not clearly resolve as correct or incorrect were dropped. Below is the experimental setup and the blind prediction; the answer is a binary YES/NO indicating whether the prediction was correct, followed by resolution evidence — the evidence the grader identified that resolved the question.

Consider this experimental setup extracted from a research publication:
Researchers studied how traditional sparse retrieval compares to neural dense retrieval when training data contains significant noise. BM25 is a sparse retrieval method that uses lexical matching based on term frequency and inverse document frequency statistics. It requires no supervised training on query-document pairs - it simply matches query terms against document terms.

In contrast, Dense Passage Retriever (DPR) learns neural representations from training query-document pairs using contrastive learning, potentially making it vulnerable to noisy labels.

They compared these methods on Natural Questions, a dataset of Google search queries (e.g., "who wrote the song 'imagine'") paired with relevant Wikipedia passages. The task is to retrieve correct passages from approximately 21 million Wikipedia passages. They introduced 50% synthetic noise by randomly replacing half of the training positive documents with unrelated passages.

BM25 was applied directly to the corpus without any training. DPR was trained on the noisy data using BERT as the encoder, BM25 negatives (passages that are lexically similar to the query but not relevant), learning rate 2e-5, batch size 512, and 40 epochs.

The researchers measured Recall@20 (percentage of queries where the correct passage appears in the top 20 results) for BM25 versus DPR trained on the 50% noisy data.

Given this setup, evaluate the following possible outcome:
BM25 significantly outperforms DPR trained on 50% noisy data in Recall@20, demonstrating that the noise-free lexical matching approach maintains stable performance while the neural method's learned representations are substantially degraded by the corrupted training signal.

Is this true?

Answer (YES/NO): YES